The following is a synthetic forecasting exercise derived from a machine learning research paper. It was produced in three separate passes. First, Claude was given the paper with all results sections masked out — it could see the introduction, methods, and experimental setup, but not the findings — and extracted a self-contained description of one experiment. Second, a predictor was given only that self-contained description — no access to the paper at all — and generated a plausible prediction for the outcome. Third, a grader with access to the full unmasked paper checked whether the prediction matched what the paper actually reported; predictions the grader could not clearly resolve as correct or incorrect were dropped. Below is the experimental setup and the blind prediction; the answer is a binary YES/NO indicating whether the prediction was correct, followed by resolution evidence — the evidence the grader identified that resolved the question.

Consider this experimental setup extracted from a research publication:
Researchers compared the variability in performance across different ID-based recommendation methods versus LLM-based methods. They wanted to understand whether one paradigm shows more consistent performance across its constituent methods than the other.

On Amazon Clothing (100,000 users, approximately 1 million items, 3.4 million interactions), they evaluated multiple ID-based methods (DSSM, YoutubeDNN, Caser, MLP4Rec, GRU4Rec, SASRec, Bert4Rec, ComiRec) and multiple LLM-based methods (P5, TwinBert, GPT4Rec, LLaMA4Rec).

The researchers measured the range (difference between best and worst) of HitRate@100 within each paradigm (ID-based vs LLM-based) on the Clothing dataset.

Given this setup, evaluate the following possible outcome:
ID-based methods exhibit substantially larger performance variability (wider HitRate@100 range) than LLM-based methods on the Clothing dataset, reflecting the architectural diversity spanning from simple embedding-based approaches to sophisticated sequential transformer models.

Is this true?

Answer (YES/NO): NO